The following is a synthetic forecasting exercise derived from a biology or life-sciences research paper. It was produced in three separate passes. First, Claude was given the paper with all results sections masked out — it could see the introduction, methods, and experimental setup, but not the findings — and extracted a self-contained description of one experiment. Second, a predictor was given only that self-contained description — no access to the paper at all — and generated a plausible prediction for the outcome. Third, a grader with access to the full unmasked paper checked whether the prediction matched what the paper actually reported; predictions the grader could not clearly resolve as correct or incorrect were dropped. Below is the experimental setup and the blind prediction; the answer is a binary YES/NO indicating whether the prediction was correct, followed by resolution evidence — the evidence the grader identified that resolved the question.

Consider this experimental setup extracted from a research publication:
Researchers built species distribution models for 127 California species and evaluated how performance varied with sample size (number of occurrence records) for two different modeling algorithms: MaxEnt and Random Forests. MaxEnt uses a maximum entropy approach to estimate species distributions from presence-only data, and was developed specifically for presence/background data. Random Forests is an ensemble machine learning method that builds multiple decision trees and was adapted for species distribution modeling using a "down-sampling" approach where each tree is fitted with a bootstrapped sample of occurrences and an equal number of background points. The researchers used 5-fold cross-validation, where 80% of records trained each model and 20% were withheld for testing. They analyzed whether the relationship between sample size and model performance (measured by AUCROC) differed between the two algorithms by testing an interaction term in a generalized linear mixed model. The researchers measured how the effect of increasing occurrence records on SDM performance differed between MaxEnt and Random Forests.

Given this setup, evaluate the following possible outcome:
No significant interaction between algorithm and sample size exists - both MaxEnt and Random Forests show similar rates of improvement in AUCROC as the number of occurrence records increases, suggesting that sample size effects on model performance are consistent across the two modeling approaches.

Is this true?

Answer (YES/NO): NO